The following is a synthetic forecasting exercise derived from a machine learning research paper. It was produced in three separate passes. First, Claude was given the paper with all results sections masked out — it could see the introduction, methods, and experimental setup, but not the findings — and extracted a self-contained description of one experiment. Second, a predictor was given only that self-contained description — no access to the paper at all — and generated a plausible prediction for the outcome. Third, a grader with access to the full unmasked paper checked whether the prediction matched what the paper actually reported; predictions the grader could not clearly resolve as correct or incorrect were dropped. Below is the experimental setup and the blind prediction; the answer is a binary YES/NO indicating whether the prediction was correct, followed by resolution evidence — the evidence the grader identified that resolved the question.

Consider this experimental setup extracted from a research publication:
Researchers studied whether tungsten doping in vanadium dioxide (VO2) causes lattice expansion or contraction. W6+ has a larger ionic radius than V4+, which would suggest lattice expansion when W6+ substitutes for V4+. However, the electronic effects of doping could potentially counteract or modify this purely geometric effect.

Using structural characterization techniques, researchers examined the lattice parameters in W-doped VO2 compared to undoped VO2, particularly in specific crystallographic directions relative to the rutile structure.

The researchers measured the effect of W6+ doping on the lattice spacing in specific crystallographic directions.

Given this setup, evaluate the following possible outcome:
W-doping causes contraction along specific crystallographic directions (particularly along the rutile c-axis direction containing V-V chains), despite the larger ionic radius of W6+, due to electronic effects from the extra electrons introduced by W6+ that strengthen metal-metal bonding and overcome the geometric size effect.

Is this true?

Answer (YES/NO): NO